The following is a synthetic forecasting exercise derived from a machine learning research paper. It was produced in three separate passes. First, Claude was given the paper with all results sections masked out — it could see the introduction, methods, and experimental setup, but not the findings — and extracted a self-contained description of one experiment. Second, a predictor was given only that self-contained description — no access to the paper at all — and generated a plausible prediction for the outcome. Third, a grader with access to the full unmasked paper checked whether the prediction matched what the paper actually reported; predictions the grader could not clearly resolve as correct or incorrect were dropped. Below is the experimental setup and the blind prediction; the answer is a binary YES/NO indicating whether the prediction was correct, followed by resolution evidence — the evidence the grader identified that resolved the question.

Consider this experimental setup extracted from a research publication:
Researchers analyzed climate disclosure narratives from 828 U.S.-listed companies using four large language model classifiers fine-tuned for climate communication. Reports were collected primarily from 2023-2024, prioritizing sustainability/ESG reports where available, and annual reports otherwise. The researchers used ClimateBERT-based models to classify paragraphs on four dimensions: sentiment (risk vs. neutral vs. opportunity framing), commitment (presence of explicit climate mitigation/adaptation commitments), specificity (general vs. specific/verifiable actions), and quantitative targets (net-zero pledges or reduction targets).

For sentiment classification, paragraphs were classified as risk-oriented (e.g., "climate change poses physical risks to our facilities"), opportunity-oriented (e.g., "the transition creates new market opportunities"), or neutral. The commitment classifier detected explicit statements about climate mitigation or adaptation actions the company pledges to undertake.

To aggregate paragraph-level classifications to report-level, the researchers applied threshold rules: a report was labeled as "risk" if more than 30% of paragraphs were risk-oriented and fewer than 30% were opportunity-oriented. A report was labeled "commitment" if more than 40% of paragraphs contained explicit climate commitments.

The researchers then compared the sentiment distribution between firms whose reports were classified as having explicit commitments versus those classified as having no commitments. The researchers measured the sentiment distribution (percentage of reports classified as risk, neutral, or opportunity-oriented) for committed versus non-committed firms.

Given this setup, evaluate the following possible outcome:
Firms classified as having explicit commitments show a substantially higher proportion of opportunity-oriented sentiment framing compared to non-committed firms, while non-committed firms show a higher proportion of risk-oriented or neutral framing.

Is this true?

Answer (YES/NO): NO